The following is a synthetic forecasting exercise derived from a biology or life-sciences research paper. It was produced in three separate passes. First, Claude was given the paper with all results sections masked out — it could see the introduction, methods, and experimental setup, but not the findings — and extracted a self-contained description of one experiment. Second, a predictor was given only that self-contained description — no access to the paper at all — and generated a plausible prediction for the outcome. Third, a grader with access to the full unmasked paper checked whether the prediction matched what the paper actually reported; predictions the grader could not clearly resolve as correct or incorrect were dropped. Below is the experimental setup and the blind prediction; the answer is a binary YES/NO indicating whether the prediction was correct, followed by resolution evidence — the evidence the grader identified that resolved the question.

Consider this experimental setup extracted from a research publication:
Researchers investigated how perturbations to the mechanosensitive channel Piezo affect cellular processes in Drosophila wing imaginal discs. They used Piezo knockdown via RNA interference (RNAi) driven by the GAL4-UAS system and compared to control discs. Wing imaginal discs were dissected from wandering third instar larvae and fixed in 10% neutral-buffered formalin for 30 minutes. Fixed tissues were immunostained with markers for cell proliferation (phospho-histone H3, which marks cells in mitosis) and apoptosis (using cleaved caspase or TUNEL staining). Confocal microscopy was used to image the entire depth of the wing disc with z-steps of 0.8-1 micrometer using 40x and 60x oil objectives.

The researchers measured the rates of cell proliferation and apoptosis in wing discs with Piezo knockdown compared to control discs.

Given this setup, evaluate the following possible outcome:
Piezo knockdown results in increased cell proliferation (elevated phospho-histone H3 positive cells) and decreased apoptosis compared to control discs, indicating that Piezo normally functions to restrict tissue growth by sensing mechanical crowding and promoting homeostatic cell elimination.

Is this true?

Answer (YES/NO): NO